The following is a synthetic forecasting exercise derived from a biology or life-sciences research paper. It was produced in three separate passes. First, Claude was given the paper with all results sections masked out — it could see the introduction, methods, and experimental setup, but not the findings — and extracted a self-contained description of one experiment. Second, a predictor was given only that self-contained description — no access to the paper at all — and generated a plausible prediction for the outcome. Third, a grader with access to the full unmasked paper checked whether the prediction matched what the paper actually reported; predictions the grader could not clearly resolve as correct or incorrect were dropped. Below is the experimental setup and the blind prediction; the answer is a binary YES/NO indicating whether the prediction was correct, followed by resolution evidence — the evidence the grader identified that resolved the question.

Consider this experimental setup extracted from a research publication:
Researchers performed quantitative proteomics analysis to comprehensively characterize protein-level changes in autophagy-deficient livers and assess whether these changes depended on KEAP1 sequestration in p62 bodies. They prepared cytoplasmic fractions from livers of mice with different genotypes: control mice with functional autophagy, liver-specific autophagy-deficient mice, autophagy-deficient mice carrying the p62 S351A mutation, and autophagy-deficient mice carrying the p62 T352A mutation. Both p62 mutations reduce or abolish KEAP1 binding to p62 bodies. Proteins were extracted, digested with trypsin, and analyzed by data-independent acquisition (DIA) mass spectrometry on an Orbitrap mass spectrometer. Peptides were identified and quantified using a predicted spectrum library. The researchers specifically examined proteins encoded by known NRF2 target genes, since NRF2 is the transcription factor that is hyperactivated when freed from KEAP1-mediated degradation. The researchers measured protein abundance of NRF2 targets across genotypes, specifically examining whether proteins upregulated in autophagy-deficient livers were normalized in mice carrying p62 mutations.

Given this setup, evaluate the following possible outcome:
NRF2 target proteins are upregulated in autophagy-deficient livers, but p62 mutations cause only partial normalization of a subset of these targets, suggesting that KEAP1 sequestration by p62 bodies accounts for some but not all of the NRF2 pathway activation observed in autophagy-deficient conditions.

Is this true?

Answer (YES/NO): NO